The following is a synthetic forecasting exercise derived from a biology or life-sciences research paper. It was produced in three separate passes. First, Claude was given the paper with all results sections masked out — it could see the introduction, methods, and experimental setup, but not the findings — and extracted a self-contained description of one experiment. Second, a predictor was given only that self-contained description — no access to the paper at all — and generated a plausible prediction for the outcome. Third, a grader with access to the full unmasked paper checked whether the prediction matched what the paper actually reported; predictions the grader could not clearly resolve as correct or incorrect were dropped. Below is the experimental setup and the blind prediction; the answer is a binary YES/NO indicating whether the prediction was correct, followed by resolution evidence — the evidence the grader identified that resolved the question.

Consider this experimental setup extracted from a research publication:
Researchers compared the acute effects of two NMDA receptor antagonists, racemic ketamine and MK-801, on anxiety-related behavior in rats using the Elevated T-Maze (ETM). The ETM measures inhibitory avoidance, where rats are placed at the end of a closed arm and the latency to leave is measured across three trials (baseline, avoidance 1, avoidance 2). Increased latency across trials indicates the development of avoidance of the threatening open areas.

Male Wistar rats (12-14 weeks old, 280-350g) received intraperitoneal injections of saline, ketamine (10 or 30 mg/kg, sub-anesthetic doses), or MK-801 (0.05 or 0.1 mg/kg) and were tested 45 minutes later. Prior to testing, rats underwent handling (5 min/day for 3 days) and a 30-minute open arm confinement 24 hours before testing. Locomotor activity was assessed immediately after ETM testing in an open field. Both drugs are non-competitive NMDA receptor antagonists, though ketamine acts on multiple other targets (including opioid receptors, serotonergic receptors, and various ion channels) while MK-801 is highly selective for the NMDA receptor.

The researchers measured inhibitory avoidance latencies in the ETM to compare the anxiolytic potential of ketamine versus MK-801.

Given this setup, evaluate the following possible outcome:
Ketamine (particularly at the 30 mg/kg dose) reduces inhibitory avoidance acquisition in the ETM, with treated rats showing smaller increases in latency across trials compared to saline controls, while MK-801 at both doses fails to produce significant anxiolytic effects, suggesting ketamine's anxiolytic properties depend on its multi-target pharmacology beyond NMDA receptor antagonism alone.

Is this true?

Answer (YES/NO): NO